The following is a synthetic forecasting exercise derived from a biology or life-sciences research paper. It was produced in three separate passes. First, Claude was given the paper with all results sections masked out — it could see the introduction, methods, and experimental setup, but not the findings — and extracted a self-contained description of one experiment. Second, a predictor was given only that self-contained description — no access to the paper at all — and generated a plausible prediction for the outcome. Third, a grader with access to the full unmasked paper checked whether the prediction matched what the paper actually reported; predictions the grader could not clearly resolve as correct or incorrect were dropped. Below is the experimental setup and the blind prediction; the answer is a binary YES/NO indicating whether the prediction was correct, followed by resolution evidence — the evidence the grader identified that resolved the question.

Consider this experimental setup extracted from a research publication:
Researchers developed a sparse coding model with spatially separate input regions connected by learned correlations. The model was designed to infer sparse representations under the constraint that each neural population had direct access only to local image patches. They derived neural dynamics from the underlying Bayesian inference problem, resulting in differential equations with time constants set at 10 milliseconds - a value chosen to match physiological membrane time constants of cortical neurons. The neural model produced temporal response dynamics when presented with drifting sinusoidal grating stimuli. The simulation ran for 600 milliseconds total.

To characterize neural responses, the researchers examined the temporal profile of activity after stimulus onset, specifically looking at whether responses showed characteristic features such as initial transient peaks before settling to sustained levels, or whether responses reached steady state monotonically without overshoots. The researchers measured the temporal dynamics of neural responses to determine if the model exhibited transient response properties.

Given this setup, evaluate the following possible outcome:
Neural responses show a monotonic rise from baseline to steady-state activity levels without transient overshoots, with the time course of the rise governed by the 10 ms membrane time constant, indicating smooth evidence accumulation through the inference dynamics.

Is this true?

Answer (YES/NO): NO